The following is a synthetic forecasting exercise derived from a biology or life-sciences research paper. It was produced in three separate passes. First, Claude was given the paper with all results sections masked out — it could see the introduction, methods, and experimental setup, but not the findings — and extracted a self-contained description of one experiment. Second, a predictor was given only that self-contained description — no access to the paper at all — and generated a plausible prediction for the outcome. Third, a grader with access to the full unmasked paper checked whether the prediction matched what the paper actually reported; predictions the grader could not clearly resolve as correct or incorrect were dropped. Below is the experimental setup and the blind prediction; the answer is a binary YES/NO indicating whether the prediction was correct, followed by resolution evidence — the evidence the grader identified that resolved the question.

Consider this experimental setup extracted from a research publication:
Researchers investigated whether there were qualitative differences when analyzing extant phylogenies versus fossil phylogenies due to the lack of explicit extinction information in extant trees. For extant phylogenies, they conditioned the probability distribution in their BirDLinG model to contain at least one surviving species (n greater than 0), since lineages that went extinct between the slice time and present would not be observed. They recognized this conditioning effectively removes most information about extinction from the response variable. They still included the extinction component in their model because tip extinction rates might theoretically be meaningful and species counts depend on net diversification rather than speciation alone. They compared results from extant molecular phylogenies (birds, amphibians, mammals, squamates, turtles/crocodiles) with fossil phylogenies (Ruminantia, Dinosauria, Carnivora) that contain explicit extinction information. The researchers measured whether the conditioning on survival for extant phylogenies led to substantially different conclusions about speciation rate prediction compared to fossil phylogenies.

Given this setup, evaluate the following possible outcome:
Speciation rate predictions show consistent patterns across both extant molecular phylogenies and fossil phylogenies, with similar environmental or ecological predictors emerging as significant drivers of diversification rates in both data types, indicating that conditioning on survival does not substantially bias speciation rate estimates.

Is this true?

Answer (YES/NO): NO